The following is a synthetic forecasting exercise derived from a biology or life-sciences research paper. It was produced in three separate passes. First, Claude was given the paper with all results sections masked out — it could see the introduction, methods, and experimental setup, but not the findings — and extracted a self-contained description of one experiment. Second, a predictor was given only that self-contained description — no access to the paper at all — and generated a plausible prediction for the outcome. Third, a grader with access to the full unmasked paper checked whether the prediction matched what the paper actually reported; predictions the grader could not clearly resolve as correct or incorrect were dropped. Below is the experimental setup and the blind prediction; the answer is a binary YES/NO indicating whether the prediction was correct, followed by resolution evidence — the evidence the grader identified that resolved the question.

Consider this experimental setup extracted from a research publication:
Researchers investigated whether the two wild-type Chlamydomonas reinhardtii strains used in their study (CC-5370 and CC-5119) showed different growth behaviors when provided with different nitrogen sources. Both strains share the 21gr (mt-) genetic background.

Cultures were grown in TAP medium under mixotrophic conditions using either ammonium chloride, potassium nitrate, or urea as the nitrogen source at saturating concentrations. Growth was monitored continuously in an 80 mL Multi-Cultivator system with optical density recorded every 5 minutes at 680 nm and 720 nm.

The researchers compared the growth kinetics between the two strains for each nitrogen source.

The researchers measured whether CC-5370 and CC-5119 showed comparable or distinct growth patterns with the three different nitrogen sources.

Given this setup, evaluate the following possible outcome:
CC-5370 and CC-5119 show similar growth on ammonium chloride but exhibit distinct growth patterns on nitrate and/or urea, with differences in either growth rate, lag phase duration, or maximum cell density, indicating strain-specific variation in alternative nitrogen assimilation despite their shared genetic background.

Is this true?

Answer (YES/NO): YES